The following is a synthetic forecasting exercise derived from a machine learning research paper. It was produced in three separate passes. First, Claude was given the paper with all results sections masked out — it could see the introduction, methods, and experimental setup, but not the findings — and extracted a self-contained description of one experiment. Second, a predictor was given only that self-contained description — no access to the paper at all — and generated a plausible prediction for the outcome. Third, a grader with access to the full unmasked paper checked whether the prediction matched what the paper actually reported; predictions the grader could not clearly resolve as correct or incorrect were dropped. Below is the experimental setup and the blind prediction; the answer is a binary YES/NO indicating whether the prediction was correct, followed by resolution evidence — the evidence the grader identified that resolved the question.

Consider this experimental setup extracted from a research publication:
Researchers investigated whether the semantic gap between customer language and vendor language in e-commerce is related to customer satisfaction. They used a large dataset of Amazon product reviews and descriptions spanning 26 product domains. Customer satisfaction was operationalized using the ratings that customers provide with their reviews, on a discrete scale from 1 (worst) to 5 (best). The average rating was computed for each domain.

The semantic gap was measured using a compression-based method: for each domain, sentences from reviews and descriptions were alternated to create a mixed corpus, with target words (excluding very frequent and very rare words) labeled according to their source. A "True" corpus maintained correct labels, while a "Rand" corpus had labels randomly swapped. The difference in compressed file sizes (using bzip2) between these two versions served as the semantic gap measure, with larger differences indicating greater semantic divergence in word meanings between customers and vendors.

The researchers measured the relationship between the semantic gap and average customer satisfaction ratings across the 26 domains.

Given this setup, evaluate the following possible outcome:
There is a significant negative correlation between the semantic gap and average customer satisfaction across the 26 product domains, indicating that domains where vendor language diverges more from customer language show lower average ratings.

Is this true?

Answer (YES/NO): NO